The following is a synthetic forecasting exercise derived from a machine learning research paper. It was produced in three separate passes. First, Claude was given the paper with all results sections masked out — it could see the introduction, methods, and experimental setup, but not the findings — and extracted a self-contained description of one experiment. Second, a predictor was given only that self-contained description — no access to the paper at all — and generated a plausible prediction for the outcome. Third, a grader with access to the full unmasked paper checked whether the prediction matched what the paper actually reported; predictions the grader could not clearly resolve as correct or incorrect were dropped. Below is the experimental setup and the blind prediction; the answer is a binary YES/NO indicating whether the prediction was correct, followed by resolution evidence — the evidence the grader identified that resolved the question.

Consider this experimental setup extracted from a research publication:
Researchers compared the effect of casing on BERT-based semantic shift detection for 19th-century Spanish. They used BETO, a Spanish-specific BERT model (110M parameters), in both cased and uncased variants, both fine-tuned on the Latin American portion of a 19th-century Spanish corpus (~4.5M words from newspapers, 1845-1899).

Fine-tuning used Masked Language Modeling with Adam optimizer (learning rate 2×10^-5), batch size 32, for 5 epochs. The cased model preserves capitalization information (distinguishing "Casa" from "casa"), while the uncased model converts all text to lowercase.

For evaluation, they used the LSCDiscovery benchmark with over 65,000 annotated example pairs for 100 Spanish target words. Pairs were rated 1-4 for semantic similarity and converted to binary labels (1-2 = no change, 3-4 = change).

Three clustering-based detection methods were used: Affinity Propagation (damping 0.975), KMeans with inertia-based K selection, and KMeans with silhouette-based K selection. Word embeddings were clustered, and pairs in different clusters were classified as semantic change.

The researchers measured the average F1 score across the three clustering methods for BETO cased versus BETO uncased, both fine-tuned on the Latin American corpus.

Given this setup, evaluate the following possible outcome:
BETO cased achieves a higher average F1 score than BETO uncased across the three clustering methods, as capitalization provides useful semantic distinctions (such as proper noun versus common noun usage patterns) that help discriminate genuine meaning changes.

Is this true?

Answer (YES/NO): YES